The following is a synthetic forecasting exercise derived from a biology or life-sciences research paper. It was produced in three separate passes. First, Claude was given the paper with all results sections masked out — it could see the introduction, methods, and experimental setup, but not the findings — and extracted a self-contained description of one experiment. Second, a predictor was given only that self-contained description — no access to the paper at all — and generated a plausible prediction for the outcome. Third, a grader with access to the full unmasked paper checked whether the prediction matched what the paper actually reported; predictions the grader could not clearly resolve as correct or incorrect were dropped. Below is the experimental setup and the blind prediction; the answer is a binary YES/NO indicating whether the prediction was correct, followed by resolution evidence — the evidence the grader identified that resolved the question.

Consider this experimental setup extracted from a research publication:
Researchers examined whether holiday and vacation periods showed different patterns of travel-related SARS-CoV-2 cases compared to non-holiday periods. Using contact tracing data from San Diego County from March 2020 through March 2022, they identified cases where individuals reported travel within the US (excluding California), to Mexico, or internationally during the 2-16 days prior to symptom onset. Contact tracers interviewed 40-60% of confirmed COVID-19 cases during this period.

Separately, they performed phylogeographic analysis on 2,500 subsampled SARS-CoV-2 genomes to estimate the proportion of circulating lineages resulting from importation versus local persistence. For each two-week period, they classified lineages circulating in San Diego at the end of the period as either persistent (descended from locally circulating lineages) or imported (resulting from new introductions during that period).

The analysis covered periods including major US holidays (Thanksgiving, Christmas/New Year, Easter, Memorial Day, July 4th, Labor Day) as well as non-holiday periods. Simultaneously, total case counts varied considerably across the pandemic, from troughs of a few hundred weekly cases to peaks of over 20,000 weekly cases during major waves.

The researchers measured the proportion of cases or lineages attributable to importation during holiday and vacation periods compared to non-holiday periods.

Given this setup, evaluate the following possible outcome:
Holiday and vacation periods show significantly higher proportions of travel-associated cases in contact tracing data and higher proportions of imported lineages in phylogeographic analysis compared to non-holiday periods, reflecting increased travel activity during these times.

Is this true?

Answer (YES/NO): NO